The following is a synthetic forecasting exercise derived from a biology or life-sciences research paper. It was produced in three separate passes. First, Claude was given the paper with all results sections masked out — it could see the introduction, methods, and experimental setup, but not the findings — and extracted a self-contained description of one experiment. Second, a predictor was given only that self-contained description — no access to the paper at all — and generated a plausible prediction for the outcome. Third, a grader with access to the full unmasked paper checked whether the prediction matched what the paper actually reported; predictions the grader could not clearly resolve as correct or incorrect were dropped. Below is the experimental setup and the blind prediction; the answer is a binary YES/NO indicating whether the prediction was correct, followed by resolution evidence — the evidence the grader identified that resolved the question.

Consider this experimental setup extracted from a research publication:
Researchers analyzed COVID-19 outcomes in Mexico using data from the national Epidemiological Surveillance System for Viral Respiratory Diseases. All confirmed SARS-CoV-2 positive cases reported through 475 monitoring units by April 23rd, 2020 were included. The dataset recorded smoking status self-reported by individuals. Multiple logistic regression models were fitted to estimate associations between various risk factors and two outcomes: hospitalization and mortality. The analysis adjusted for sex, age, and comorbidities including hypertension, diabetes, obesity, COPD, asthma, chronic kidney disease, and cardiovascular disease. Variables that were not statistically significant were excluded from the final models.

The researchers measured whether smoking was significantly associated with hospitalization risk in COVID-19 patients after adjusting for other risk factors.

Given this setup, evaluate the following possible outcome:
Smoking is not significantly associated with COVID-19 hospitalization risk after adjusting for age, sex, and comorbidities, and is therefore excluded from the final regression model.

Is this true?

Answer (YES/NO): YES